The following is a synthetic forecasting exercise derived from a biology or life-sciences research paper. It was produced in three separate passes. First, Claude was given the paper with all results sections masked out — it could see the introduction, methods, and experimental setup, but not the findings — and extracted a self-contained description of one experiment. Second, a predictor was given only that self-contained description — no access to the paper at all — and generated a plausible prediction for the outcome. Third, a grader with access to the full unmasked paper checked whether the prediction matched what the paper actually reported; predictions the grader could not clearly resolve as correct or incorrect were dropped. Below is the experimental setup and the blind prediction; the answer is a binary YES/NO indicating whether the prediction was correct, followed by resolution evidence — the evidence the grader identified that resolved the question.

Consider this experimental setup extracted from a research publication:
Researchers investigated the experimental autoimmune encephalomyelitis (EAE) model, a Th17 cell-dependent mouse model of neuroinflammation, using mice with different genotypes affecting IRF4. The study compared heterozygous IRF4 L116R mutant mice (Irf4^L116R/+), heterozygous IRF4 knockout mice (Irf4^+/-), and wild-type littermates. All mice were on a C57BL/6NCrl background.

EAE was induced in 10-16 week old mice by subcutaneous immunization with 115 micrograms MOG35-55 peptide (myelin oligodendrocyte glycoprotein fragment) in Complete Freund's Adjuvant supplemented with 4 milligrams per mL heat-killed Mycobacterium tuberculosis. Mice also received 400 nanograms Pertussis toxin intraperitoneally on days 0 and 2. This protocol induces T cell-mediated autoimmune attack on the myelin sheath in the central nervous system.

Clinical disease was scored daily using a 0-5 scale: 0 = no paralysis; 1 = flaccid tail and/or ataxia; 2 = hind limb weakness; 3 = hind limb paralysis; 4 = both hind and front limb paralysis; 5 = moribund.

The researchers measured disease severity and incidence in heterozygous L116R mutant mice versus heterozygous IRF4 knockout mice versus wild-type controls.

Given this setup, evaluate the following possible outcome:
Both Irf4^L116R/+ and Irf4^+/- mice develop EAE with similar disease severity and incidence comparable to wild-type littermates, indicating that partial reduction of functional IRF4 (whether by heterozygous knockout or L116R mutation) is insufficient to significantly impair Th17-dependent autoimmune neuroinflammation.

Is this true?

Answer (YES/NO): NO